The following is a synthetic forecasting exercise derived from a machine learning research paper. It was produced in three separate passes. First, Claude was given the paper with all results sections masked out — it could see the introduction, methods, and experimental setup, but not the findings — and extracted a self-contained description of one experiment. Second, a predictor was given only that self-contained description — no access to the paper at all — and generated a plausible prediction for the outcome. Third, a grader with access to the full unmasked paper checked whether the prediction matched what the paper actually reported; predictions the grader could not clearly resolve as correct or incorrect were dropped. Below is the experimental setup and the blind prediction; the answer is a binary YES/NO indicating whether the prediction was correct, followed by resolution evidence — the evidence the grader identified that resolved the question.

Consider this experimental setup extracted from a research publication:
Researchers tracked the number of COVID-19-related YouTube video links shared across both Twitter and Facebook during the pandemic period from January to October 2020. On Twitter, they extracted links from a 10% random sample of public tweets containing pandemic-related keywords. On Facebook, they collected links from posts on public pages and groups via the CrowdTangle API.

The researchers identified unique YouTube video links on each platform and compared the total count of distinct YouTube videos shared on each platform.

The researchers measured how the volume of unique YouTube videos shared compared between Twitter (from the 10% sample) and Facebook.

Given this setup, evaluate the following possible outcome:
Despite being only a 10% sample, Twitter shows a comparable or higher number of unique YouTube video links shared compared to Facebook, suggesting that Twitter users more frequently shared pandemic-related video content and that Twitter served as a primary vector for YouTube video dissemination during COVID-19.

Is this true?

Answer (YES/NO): NO